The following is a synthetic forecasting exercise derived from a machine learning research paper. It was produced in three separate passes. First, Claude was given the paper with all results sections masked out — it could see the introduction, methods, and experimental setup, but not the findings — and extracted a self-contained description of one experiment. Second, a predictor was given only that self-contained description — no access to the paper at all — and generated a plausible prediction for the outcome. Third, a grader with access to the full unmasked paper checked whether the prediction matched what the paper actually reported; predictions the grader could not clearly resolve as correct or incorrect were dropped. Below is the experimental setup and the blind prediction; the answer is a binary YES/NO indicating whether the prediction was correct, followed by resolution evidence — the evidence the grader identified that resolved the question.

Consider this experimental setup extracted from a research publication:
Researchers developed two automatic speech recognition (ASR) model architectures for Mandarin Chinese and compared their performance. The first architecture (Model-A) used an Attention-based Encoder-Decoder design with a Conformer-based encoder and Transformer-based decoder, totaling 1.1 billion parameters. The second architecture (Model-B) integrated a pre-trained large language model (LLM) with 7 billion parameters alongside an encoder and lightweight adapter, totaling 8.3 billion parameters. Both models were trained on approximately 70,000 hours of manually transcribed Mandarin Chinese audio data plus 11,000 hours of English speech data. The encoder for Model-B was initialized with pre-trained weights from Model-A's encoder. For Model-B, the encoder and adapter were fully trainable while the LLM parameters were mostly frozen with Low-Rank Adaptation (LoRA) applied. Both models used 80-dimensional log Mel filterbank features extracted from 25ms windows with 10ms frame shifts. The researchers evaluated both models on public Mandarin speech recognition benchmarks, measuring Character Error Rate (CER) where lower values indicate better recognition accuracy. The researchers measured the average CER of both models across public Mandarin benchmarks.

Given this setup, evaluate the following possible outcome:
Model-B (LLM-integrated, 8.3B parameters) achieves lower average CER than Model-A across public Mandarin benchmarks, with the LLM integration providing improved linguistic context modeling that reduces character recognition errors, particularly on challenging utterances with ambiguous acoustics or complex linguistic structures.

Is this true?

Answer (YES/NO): YES